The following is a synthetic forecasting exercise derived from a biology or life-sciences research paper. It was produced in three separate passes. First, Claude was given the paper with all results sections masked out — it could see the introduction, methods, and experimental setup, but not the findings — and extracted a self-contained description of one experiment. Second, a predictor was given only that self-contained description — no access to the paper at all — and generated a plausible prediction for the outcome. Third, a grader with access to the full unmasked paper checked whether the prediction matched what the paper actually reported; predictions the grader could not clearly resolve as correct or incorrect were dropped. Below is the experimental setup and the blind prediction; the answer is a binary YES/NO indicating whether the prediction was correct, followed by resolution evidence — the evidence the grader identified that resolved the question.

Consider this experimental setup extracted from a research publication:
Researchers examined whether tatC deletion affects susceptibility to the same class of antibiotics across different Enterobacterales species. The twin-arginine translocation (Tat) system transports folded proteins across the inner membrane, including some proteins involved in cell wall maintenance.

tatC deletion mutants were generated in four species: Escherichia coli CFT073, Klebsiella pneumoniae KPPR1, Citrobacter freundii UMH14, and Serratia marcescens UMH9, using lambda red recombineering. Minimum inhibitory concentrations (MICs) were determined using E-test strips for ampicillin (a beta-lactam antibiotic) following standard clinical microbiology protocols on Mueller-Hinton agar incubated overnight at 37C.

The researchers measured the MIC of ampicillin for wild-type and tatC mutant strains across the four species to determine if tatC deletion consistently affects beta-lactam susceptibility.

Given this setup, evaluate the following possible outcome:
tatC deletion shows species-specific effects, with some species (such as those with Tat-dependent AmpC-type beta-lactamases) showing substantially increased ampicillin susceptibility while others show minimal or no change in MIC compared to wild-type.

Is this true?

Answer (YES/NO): NO